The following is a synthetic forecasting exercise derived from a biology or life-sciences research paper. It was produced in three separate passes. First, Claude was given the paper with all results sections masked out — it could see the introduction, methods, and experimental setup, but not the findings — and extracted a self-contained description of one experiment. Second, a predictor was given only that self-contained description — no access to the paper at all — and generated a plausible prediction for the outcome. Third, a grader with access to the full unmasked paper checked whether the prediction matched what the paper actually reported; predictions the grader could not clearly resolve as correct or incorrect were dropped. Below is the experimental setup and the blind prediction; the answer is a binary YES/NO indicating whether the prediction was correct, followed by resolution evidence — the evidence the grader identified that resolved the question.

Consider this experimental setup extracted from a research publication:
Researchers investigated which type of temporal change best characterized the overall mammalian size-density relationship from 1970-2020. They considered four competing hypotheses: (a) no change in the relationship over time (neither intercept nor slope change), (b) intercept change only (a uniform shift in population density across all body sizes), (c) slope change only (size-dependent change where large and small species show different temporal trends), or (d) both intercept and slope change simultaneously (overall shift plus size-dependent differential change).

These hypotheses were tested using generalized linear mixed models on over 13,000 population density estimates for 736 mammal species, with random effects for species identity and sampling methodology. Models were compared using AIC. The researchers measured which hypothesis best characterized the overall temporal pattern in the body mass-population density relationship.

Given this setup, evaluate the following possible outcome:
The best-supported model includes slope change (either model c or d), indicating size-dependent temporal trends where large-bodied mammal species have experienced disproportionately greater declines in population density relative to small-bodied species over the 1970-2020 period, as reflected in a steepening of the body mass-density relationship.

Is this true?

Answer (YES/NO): NO